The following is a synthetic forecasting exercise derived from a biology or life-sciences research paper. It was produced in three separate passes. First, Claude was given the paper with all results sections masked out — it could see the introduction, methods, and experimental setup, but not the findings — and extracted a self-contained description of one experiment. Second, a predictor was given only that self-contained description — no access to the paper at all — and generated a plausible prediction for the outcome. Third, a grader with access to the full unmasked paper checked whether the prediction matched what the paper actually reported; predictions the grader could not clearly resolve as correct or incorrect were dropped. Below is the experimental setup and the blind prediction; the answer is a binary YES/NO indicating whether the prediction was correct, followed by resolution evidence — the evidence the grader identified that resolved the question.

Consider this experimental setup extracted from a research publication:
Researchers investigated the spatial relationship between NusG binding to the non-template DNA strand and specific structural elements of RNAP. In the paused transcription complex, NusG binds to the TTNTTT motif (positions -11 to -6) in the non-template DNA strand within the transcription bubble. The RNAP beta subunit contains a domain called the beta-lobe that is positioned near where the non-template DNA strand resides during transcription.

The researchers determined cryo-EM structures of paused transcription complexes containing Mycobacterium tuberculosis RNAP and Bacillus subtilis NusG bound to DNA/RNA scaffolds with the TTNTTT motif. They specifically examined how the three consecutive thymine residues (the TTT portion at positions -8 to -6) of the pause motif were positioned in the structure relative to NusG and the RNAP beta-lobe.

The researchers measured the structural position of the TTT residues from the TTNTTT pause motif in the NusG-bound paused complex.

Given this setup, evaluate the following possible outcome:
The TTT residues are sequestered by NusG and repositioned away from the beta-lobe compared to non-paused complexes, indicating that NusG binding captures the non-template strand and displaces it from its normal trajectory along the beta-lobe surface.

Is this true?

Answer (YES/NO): NO